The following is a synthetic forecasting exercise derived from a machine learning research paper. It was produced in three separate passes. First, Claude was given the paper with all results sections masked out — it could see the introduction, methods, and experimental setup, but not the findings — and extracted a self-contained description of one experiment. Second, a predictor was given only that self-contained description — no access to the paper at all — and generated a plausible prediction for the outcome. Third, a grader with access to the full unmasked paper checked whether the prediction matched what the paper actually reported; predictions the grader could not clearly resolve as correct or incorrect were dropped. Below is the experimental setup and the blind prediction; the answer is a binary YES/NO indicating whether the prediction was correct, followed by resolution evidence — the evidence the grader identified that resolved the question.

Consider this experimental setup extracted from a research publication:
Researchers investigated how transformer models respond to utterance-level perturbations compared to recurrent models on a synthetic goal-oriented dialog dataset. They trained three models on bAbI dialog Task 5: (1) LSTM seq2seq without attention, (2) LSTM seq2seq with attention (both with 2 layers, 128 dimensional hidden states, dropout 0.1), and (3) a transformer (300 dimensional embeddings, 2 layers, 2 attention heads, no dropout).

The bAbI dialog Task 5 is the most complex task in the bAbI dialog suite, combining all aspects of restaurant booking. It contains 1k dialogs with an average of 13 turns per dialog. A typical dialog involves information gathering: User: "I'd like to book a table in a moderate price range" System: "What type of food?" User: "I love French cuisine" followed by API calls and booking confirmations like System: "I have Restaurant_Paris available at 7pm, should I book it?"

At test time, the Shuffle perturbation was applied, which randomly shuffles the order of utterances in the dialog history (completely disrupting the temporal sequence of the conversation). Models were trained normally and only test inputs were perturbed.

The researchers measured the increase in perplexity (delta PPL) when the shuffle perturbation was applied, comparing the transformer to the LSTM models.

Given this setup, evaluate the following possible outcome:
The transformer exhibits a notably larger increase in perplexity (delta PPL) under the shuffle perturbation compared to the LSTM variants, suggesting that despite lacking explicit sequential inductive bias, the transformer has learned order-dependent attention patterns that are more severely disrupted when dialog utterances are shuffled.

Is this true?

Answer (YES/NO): NO